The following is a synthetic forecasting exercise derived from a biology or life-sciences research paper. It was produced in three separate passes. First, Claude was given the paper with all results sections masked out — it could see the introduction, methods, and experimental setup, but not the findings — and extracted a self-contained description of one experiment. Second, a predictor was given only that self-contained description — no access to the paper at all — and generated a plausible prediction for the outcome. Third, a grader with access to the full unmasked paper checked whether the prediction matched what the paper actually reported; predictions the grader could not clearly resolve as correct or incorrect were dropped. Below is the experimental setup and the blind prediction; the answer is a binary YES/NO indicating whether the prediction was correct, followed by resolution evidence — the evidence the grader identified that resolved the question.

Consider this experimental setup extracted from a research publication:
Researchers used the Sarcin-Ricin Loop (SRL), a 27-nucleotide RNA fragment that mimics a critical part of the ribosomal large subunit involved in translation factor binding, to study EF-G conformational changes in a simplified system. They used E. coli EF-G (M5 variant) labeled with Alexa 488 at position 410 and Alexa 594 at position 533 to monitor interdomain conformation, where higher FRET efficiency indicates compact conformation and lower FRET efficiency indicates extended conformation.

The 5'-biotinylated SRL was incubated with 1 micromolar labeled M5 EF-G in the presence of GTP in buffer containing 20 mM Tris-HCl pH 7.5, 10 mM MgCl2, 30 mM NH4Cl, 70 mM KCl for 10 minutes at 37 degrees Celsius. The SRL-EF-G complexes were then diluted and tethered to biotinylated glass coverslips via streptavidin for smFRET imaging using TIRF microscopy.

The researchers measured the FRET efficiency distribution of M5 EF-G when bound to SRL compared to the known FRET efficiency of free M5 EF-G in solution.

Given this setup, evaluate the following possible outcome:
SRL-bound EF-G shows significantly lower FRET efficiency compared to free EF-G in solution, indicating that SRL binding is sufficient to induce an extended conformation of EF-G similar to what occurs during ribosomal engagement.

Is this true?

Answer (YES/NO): YES